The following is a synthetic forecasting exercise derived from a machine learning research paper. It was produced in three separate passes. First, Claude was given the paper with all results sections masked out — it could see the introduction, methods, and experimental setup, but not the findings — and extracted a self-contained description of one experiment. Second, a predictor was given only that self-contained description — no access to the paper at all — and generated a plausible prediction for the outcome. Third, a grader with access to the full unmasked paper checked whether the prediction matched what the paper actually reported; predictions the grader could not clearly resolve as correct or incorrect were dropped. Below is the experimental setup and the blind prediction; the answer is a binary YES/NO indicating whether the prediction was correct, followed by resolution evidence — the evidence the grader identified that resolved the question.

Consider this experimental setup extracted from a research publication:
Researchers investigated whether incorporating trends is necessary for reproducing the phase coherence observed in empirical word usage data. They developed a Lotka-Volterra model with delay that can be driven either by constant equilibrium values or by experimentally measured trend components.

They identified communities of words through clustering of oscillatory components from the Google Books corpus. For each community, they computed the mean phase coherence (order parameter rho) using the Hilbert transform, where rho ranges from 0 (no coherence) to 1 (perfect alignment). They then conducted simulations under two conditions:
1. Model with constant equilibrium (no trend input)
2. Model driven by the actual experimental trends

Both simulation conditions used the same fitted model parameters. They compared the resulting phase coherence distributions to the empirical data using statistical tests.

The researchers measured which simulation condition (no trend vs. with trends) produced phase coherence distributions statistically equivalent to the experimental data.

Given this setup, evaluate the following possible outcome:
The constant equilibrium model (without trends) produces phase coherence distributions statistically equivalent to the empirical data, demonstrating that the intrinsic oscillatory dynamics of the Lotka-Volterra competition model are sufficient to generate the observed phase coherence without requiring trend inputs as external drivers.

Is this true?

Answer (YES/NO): NO